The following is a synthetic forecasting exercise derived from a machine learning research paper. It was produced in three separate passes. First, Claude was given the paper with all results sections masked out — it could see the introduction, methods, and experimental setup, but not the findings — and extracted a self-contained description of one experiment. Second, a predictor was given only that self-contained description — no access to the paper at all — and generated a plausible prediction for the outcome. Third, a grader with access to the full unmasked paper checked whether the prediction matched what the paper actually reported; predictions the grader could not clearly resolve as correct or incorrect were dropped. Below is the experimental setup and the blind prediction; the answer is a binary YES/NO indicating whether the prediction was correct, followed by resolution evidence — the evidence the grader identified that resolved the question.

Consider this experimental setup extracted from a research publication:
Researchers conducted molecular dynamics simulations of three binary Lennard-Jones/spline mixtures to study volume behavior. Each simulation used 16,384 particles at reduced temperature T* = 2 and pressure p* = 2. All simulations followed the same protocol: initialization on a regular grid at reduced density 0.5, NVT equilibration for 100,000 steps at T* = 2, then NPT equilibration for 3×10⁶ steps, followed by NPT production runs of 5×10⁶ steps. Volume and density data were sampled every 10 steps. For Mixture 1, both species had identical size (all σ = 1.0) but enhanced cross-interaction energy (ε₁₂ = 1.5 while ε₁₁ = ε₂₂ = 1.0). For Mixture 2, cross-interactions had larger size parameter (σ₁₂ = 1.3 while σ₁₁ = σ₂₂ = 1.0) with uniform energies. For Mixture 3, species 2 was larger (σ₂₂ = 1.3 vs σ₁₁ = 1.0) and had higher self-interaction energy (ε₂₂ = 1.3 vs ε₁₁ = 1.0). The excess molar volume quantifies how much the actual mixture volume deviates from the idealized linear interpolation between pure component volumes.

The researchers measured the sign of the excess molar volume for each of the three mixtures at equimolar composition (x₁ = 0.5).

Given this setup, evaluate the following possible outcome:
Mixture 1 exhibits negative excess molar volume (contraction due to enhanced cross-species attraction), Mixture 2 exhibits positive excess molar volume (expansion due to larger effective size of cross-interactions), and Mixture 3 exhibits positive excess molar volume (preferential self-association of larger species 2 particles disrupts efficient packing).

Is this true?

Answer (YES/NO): YES